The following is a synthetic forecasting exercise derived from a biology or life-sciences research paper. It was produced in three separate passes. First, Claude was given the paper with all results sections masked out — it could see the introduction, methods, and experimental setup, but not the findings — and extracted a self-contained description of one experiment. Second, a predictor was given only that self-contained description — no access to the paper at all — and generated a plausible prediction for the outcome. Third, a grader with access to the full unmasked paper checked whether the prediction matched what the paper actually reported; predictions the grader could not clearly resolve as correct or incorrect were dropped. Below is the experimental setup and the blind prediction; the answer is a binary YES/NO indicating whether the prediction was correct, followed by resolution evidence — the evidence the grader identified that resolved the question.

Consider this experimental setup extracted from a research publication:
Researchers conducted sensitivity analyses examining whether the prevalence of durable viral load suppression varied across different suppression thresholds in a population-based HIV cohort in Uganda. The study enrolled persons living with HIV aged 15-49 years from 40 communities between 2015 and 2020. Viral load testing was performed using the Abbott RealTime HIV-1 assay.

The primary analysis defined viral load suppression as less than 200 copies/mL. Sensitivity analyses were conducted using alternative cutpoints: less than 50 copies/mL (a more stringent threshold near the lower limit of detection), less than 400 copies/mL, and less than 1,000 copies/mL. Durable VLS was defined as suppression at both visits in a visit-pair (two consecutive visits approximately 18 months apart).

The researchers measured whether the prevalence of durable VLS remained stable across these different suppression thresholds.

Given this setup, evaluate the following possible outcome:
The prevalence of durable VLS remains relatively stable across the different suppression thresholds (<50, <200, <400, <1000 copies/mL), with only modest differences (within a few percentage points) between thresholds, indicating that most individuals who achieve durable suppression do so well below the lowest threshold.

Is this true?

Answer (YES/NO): NO